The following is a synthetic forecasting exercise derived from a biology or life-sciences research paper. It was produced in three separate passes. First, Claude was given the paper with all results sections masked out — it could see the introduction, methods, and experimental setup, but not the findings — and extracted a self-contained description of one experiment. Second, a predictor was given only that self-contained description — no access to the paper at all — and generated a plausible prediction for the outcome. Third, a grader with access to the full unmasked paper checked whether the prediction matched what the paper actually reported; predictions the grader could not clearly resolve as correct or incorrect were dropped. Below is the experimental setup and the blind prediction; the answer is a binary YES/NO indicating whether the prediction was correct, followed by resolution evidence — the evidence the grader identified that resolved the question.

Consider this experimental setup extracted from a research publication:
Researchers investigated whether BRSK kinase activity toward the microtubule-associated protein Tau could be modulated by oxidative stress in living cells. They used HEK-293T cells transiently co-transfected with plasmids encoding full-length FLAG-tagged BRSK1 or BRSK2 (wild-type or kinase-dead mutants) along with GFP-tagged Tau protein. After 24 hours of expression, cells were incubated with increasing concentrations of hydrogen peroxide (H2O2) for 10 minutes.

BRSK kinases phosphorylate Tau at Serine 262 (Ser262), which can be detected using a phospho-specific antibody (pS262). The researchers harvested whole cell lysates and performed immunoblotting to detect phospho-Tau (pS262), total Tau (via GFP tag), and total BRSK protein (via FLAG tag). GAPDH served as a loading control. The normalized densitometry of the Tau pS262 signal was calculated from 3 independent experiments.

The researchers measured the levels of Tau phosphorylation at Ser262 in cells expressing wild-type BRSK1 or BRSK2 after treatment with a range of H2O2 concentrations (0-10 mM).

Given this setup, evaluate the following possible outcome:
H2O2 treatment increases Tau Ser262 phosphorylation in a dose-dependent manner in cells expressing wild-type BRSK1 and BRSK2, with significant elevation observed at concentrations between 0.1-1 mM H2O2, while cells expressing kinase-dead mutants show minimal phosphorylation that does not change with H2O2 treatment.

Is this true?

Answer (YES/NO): NO